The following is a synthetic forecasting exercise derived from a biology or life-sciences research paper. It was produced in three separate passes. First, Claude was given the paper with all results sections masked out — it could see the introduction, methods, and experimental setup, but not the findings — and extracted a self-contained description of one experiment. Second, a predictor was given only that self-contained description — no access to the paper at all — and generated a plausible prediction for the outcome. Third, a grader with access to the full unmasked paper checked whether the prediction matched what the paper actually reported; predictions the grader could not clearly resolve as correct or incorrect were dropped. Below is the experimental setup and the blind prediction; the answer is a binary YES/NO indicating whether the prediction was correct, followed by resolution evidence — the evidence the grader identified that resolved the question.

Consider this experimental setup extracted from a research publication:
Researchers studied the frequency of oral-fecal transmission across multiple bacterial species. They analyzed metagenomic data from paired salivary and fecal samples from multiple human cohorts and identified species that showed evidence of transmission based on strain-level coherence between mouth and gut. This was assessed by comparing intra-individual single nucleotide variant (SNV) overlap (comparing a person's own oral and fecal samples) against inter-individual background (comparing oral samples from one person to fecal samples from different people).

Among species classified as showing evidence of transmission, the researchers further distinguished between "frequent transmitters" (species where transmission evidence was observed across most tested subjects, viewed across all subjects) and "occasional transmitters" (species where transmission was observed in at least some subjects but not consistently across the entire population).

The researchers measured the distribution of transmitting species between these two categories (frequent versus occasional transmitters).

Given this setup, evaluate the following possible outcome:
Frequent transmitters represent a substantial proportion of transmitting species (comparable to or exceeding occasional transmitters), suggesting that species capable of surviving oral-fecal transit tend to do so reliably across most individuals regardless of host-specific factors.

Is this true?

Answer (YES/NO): YES